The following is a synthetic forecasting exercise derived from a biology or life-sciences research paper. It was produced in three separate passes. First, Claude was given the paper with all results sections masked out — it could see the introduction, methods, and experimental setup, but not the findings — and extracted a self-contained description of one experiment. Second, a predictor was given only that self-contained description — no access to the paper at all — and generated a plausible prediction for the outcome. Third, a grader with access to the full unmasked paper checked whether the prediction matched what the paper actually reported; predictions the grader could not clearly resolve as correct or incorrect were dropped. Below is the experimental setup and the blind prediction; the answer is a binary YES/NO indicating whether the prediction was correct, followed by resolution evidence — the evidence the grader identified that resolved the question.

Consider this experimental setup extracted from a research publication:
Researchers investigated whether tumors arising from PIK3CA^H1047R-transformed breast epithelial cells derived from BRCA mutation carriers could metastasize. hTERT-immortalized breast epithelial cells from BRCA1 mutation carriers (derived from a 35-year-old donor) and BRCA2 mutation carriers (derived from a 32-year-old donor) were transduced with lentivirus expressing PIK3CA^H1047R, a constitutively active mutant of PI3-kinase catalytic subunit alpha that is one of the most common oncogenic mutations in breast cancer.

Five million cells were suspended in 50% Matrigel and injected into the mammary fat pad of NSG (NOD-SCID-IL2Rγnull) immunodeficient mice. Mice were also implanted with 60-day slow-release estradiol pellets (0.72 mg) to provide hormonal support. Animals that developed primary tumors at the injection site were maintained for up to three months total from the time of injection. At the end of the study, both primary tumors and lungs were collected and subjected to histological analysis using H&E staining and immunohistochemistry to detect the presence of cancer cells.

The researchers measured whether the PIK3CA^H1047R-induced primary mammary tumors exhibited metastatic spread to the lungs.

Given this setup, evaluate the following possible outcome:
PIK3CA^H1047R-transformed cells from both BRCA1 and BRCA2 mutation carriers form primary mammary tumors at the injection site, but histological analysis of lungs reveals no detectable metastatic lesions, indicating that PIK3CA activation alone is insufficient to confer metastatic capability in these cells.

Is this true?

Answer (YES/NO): YES